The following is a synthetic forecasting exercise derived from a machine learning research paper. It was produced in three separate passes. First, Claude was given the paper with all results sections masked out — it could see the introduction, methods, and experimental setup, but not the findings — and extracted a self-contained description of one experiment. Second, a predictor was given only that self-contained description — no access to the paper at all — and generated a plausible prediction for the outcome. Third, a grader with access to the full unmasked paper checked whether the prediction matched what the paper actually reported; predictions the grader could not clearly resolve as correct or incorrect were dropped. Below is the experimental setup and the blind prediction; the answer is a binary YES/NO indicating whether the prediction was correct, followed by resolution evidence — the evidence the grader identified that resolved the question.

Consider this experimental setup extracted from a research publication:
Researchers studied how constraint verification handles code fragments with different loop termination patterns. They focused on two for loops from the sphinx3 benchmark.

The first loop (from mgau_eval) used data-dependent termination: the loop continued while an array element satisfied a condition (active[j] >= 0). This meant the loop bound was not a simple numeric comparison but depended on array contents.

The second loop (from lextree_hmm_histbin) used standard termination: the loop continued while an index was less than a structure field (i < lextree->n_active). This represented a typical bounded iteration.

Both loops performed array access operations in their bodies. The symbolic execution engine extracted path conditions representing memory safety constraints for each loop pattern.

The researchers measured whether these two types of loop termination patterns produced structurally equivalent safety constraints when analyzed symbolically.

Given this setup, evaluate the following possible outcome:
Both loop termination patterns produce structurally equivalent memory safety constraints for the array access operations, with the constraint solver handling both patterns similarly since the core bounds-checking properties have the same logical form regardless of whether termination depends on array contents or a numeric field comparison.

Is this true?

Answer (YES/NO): NO